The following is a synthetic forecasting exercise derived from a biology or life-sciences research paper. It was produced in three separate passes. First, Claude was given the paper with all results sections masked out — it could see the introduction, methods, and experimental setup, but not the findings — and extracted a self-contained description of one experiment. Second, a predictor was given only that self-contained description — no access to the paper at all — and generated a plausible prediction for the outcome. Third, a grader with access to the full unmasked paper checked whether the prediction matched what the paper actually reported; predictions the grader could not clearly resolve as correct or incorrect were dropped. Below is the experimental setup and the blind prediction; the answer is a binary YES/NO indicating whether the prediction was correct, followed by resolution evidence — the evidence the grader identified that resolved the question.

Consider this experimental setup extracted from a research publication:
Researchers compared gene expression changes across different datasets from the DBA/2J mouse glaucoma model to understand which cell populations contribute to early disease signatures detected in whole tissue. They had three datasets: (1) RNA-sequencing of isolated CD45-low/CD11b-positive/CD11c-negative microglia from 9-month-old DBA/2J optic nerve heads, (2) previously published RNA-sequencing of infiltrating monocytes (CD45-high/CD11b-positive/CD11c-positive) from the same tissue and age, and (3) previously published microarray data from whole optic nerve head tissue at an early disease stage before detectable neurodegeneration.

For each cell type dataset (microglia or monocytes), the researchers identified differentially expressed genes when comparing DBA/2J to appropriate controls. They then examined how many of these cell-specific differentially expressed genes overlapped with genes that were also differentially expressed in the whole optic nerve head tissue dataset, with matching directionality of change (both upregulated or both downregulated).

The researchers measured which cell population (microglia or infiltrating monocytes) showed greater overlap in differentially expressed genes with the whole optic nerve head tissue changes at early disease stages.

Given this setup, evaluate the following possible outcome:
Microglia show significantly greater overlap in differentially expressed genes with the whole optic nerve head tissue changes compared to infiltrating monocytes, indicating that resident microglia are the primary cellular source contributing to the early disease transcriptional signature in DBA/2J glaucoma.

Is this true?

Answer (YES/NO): NO